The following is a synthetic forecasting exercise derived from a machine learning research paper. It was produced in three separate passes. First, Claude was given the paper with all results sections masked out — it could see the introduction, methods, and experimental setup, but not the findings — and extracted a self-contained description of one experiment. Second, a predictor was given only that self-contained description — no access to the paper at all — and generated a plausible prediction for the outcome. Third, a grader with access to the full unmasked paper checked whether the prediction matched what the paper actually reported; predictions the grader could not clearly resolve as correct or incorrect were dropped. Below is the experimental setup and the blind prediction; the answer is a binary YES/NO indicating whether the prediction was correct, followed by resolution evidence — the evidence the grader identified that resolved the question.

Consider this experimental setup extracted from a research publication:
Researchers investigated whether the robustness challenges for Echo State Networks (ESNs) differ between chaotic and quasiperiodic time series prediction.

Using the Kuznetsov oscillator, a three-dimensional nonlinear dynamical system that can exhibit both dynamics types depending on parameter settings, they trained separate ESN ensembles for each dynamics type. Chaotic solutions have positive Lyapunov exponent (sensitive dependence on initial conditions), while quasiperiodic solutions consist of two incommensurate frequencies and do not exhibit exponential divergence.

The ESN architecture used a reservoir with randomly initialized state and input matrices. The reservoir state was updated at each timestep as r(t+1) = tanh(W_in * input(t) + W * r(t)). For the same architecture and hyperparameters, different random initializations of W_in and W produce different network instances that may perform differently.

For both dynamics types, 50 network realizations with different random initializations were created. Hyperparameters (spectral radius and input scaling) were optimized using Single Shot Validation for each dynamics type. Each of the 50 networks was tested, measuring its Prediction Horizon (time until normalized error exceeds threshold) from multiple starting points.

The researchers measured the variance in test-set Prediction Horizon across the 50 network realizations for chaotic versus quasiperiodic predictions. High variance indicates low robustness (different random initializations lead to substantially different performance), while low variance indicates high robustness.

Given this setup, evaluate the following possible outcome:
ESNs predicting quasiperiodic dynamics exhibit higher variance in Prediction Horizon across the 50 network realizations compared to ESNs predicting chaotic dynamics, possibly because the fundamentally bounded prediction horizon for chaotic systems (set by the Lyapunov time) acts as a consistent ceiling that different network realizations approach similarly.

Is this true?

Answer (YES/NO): NO